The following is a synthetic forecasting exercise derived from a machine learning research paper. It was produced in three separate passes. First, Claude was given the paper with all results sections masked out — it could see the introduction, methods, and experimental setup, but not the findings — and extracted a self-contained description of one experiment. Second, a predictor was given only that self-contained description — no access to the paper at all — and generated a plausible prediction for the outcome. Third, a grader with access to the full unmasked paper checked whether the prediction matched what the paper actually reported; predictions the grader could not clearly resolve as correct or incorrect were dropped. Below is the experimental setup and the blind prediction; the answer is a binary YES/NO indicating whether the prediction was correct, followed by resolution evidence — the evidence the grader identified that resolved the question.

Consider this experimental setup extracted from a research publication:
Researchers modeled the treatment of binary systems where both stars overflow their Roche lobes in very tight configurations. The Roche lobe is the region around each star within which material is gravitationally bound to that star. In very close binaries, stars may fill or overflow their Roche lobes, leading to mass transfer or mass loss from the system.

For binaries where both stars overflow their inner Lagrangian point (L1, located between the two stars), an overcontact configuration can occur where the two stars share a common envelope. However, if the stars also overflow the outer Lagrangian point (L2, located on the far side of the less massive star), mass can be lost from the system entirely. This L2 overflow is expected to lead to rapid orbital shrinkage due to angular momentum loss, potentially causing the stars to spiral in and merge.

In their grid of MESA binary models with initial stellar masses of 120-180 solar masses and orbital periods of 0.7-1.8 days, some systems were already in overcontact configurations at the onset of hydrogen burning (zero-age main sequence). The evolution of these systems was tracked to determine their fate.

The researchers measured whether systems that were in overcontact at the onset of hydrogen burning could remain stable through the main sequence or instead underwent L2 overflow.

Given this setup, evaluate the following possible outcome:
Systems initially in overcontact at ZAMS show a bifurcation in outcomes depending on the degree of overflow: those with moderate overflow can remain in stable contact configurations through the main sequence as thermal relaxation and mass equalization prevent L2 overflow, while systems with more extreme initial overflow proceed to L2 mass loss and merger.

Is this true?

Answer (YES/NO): NO